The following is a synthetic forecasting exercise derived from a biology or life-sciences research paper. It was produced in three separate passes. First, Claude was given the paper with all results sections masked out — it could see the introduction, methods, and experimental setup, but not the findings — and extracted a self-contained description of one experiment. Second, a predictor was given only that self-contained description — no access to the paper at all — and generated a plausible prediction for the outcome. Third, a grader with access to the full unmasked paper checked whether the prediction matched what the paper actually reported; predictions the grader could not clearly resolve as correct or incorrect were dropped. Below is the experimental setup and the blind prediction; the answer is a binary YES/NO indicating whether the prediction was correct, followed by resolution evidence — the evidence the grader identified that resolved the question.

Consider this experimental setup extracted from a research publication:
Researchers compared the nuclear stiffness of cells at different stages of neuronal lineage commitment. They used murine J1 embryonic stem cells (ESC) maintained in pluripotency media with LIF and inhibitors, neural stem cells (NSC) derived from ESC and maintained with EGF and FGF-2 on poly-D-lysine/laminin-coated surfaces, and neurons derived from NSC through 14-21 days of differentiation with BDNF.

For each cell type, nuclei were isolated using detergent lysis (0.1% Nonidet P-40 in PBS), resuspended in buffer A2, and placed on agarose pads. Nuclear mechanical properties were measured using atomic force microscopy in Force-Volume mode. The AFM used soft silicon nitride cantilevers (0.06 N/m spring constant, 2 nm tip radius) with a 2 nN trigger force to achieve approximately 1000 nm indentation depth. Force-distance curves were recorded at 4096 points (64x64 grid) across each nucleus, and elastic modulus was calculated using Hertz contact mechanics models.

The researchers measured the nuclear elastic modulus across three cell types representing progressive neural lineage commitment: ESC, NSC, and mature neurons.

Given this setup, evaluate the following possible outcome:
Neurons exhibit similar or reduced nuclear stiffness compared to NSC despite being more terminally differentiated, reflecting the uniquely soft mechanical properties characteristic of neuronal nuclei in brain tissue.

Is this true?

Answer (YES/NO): NO